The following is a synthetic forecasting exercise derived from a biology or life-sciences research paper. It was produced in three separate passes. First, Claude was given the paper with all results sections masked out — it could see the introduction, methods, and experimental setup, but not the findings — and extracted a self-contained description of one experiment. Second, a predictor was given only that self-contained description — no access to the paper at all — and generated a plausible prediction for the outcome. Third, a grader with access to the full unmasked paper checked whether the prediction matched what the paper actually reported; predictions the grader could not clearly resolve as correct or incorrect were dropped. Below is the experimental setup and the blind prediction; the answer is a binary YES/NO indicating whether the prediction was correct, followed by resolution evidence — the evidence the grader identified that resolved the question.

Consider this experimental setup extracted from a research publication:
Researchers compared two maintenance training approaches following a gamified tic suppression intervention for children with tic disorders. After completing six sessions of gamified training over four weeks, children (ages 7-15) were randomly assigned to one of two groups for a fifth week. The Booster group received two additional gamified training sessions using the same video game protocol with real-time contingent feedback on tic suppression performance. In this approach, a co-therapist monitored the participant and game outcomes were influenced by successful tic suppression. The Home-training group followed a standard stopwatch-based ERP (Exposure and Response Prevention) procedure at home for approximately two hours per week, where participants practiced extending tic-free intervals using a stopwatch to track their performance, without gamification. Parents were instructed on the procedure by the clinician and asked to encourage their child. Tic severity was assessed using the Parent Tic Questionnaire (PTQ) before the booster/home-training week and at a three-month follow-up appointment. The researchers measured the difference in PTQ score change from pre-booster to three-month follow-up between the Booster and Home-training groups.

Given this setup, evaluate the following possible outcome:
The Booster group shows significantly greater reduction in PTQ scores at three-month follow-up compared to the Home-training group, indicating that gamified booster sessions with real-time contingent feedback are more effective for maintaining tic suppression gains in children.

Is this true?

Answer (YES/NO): NO